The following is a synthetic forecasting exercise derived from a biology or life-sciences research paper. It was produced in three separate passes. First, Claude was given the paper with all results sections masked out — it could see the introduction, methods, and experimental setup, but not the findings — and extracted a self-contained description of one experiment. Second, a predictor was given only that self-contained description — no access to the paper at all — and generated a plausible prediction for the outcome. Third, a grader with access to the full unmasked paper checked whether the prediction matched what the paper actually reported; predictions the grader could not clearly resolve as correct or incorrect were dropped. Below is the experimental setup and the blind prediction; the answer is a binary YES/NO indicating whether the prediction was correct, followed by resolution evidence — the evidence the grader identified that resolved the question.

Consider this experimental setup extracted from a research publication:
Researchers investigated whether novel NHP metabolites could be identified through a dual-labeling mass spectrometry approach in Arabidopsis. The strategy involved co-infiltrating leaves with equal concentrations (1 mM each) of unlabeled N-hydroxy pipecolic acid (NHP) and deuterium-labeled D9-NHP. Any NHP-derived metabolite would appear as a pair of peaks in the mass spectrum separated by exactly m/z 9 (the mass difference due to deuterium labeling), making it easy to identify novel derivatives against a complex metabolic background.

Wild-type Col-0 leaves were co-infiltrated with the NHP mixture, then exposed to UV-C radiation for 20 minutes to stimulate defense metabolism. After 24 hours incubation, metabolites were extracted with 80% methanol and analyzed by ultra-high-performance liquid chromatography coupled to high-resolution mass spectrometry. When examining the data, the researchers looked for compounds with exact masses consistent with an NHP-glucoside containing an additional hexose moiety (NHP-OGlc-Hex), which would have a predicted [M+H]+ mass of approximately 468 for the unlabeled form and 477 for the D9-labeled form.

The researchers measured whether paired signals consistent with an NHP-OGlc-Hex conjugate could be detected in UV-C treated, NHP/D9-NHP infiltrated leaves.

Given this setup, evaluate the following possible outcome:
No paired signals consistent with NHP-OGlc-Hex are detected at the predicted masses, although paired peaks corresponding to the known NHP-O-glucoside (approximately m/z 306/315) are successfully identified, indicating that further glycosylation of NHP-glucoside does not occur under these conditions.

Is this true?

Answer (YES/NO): NO